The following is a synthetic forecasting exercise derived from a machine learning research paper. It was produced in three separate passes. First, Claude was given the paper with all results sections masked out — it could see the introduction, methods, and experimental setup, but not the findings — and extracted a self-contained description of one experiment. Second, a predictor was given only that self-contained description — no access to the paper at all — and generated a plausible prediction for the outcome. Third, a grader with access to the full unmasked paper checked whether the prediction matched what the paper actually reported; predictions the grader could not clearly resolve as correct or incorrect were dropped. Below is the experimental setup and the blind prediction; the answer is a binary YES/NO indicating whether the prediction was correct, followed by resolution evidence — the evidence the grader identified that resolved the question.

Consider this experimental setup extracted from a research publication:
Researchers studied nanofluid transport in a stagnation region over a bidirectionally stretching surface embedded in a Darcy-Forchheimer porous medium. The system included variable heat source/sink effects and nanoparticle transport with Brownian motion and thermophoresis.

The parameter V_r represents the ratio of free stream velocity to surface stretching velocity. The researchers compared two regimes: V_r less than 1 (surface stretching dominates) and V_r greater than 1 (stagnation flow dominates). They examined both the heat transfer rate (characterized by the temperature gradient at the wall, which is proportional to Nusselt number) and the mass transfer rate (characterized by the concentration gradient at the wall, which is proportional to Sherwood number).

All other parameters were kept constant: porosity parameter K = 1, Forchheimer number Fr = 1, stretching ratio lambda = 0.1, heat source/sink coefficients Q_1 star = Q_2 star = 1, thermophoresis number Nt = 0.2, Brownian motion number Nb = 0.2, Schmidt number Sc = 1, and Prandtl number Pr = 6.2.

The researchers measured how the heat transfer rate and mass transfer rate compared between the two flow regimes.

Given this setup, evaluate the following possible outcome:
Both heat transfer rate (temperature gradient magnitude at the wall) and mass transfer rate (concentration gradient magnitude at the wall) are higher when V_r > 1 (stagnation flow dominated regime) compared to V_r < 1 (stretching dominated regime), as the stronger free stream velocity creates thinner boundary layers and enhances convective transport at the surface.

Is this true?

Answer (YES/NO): NO